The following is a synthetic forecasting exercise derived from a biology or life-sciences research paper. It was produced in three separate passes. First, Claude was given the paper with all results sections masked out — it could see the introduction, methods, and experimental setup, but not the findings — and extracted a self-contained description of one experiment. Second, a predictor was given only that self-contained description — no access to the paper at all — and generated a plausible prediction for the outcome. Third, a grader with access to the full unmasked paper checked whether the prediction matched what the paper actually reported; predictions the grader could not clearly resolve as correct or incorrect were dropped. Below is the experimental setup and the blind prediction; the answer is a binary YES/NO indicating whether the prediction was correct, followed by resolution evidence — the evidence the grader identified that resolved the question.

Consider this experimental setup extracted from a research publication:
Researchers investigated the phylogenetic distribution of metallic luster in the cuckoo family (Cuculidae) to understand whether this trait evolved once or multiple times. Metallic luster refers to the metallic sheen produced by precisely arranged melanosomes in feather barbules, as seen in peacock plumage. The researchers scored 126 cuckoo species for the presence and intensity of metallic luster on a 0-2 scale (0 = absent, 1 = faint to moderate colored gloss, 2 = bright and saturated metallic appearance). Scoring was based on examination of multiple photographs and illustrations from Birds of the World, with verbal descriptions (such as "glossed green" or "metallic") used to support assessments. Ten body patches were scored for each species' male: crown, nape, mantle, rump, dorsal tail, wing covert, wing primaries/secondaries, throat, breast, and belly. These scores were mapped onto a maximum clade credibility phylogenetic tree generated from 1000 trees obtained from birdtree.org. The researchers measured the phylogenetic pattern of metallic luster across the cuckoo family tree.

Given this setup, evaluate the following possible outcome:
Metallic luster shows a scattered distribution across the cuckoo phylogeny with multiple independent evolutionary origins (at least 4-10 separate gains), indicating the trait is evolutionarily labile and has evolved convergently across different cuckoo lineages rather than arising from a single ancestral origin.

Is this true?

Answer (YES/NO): NO